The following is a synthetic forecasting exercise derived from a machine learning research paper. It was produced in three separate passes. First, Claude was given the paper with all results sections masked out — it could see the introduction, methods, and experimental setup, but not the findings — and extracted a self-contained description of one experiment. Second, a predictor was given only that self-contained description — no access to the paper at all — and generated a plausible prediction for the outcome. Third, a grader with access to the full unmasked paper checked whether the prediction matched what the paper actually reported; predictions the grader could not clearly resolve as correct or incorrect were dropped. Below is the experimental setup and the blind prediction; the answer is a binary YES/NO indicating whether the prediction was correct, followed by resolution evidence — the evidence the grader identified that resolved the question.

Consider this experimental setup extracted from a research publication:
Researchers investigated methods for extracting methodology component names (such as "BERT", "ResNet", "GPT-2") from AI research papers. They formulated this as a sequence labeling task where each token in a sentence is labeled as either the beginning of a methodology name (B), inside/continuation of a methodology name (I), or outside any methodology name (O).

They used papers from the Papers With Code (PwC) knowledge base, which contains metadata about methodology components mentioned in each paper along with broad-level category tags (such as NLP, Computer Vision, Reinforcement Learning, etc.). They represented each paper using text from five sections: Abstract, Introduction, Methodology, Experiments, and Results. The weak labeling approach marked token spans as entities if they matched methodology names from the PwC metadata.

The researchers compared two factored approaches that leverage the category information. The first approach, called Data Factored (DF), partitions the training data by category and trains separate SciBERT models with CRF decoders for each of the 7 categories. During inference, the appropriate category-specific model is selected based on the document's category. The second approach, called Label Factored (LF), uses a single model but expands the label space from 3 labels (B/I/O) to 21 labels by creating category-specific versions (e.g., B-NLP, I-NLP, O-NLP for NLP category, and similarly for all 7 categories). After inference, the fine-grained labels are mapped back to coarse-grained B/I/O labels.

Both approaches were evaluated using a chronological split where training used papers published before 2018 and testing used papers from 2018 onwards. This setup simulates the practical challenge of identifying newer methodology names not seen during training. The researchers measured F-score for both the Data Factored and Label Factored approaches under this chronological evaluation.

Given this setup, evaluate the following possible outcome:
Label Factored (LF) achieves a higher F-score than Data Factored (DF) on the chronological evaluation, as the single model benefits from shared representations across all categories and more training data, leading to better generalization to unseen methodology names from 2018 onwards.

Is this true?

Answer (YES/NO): YES